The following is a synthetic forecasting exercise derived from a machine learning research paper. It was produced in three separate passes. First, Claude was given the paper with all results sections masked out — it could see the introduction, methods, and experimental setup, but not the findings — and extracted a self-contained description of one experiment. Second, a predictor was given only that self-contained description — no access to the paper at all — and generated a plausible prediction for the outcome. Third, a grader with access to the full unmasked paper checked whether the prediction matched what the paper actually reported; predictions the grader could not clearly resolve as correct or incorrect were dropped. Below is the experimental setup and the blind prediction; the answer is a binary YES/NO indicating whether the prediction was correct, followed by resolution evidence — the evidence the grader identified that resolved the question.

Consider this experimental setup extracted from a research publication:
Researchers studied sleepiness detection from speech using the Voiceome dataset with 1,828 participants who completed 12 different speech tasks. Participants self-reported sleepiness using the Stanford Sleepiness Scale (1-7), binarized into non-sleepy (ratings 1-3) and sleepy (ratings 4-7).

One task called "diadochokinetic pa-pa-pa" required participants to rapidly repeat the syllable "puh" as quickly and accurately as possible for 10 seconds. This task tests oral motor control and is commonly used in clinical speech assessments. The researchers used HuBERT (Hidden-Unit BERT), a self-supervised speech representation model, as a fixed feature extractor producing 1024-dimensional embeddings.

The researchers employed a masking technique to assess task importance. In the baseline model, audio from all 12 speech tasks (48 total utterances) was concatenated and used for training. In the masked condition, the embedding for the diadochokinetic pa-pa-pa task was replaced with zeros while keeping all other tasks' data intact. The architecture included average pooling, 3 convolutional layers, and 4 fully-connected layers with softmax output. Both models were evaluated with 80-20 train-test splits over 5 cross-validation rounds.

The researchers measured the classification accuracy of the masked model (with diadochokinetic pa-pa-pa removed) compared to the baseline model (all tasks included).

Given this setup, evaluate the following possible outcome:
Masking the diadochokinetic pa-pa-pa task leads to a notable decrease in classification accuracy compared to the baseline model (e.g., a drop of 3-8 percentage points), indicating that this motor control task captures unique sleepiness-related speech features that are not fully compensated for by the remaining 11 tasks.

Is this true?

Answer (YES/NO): NO